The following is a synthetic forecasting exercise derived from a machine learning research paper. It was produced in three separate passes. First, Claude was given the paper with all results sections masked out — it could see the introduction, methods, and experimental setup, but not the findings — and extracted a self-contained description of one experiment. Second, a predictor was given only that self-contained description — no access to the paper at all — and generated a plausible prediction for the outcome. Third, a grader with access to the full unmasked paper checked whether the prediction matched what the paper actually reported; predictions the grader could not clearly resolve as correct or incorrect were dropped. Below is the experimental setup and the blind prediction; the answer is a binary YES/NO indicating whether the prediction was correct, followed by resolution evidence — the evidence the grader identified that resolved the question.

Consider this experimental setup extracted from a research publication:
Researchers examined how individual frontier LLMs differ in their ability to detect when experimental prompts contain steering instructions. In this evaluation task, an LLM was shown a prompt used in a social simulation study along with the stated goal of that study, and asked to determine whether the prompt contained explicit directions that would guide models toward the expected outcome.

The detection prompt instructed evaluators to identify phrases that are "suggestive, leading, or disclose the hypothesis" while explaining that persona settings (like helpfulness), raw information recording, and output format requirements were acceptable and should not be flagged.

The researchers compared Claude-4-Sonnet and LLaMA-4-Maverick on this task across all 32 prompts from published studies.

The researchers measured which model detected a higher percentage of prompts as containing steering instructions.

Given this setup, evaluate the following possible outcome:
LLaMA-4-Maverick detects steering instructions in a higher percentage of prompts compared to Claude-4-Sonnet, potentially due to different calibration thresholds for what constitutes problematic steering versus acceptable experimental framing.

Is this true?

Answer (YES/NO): NO